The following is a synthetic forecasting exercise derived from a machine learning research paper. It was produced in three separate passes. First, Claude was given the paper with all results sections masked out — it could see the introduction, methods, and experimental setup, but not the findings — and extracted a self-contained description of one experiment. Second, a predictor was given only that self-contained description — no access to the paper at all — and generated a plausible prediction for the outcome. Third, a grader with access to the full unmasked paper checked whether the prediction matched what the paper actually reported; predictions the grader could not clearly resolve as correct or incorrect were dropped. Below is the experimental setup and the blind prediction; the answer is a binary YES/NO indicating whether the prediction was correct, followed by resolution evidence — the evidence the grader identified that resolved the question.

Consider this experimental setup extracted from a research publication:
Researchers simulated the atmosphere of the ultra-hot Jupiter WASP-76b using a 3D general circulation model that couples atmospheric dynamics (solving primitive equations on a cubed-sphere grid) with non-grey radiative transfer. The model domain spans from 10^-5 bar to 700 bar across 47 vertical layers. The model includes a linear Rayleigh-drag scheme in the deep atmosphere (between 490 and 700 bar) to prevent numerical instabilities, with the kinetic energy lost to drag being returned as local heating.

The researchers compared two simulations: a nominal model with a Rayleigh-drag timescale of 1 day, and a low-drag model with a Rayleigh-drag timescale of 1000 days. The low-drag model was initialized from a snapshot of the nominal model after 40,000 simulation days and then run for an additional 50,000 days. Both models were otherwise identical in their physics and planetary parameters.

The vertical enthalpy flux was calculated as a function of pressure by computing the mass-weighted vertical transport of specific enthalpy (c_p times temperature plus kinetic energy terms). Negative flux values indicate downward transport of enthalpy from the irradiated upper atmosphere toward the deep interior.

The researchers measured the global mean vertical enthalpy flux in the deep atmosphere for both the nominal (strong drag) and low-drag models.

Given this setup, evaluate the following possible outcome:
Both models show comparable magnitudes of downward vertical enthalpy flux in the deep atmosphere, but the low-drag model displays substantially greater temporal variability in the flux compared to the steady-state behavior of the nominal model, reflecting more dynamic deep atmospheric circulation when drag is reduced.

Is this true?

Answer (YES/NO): NO